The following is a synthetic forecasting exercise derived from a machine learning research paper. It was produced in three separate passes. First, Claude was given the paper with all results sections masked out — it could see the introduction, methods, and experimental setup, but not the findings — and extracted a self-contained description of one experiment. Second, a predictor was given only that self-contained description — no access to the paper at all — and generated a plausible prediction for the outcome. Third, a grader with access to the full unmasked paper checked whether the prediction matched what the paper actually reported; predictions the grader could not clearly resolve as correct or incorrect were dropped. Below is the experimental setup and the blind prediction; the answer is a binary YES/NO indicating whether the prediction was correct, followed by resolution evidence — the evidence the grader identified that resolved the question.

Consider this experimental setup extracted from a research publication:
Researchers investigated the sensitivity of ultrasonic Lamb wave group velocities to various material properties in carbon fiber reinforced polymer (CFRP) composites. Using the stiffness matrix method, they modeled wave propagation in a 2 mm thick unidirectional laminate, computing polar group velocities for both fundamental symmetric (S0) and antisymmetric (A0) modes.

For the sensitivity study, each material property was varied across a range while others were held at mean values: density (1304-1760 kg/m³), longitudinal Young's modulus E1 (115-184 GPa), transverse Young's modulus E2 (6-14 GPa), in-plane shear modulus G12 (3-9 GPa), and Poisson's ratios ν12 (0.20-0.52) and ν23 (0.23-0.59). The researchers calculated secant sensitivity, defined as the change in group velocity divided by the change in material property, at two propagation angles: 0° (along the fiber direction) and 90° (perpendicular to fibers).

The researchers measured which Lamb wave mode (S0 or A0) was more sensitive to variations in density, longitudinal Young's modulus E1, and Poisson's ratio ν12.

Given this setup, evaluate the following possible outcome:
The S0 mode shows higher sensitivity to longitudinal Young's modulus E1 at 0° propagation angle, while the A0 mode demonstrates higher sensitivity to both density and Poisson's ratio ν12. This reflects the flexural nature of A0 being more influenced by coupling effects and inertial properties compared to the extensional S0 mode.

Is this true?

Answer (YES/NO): NO